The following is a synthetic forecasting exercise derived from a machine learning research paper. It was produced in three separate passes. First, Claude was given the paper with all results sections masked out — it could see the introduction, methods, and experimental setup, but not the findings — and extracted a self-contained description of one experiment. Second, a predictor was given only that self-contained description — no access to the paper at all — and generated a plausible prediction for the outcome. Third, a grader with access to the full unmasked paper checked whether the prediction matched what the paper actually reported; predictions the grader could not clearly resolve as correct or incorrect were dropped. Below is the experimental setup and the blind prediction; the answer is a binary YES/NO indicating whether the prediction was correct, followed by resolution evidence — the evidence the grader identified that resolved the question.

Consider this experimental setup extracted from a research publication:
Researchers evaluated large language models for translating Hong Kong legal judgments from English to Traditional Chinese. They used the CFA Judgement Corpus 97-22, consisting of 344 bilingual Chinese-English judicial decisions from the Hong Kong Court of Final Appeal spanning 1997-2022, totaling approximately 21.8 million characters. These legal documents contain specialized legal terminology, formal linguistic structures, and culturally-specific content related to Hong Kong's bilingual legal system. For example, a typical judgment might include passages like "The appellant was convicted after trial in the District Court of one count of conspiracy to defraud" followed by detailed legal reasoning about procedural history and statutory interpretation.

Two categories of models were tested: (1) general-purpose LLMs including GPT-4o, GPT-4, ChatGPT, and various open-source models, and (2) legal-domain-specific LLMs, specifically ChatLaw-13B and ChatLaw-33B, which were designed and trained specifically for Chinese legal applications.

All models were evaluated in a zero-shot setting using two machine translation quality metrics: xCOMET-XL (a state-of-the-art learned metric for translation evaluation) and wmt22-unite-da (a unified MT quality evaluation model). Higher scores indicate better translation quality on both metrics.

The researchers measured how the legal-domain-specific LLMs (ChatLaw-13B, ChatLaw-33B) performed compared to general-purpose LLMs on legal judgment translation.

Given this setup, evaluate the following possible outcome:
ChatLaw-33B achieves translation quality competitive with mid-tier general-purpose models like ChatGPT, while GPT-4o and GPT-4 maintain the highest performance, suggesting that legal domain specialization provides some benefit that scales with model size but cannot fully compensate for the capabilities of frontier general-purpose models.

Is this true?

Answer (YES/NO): NO